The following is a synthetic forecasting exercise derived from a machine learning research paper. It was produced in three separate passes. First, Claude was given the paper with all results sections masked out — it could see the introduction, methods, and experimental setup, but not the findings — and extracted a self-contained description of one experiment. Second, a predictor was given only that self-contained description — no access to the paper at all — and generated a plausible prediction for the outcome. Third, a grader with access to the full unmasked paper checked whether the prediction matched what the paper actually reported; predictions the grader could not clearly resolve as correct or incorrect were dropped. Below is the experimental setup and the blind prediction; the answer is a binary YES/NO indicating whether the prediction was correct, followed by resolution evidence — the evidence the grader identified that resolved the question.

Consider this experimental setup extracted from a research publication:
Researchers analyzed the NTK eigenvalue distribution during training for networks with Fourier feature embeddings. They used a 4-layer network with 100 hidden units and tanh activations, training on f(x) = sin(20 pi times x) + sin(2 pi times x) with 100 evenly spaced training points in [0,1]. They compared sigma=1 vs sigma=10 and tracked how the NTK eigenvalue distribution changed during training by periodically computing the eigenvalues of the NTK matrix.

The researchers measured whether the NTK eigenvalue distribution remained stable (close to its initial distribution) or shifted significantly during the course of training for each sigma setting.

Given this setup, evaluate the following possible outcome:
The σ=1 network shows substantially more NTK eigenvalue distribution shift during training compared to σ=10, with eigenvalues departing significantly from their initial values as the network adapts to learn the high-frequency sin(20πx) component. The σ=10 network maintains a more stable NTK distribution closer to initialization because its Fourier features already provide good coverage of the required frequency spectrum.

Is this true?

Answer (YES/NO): YES